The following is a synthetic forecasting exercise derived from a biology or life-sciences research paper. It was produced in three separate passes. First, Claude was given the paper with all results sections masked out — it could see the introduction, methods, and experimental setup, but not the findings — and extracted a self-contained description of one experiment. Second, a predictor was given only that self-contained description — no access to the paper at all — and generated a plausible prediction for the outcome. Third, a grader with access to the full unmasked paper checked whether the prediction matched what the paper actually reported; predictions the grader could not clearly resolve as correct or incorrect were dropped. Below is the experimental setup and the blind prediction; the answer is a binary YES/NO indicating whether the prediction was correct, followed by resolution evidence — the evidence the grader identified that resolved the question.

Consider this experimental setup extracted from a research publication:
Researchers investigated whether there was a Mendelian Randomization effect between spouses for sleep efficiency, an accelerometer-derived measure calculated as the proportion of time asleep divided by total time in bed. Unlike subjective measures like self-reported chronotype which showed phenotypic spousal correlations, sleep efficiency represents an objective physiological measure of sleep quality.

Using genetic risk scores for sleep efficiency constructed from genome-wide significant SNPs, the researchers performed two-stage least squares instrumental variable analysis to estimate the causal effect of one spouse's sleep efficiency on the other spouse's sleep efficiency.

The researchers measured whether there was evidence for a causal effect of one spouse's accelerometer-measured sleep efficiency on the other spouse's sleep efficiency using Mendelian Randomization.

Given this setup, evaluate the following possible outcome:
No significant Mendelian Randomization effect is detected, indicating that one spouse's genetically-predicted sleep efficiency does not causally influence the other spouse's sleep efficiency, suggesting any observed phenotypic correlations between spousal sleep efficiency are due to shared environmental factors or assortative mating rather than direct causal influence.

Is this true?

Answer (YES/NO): YES